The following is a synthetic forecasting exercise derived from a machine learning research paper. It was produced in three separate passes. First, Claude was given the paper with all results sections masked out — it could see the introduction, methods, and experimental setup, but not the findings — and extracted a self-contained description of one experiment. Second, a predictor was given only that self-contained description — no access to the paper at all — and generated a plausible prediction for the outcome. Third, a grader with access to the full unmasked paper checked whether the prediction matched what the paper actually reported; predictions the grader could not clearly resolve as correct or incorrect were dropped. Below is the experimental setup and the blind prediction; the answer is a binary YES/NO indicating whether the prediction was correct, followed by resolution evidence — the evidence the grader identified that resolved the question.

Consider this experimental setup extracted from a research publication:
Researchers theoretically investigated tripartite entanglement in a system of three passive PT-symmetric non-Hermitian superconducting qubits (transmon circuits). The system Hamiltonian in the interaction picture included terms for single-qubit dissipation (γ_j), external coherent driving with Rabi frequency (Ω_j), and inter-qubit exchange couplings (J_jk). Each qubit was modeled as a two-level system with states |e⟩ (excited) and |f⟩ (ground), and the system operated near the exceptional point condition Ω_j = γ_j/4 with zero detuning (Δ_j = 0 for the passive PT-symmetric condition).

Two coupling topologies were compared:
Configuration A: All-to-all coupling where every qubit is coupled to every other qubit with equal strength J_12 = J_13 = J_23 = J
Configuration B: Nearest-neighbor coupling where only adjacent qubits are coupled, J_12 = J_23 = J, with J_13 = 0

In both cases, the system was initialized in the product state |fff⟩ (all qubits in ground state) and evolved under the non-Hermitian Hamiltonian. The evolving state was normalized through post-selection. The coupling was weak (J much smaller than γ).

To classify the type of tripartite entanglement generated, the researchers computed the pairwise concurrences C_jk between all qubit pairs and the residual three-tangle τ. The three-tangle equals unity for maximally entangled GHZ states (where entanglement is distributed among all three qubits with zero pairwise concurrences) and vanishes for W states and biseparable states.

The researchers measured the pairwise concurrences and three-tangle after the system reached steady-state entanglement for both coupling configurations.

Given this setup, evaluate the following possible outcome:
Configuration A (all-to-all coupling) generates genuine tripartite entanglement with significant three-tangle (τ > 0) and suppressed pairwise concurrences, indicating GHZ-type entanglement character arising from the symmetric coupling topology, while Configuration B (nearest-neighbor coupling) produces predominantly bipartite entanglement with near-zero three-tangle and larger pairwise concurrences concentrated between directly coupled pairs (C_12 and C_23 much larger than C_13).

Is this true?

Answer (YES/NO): NO